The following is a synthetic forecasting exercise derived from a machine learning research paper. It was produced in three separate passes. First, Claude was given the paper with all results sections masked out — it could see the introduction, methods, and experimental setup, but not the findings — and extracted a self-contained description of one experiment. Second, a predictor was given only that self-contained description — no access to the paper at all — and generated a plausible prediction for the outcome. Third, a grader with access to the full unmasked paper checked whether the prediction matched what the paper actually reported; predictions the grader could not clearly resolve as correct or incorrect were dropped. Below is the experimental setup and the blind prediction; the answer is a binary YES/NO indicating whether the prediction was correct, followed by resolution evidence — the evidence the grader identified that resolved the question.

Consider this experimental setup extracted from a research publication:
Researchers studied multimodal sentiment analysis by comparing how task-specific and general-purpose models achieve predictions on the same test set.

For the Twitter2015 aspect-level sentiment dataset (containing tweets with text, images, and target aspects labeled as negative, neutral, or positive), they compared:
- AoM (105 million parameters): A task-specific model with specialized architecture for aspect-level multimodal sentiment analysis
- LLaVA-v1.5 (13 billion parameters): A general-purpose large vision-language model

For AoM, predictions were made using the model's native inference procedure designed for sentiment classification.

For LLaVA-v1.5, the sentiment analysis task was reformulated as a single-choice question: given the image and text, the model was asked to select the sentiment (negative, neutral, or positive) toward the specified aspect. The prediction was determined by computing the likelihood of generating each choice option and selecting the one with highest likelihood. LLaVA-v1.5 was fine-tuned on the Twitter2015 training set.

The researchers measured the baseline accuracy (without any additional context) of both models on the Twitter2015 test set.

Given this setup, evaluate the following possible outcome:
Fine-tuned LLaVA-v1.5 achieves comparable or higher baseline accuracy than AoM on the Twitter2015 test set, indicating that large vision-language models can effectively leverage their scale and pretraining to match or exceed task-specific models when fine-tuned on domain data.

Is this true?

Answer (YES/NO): NO